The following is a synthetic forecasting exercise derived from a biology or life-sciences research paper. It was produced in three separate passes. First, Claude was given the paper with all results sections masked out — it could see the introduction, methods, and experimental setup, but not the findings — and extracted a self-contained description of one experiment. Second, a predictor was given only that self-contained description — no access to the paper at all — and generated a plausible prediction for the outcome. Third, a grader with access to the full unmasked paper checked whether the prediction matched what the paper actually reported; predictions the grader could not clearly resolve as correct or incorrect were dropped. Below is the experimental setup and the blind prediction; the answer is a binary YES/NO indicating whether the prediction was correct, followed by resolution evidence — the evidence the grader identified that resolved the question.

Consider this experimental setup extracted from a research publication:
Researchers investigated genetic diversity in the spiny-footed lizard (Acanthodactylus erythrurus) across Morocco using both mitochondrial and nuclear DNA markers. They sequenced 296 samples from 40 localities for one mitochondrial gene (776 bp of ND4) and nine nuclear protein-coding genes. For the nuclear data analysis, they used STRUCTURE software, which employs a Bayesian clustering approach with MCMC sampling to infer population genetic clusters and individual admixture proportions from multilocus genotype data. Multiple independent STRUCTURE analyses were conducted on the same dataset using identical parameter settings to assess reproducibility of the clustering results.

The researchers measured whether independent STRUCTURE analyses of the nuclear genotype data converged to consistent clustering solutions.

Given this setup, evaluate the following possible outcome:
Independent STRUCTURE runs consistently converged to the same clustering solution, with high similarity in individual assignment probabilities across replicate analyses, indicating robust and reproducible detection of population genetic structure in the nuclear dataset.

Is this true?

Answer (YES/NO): NO